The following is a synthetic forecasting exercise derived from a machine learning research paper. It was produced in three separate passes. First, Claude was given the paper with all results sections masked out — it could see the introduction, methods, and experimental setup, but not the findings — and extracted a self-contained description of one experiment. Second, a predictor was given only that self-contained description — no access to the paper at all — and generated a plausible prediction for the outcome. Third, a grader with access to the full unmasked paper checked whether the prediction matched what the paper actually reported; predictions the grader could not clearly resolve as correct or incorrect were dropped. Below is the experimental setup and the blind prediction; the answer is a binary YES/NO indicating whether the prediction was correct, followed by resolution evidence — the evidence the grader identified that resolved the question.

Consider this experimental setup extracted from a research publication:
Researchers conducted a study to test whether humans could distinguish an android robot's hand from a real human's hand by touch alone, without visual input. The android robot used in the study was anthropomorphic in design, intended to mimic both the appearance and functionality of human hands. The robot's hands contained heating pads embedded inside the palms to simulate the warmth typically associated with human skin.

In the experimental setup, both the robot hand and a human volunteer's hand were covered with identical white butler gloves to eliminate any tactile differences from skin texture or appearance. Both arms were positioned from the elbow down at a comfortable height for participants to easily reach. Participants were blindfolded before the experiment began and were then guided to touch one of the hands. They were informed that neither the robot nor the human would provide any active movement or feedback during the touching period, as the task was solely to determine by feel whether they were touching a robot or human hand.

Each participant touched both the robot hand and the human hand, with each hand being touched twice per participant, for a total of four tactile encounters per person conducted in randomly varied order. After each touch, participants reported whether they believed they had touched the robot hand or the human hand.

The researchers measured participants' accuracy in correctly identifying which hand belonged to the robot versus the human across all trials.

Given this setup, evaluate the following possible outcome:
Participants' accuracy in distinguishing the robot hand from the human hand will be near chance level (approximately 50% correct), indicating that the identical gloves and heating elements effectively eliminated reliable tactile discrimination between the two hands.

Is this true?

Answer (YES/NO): NO